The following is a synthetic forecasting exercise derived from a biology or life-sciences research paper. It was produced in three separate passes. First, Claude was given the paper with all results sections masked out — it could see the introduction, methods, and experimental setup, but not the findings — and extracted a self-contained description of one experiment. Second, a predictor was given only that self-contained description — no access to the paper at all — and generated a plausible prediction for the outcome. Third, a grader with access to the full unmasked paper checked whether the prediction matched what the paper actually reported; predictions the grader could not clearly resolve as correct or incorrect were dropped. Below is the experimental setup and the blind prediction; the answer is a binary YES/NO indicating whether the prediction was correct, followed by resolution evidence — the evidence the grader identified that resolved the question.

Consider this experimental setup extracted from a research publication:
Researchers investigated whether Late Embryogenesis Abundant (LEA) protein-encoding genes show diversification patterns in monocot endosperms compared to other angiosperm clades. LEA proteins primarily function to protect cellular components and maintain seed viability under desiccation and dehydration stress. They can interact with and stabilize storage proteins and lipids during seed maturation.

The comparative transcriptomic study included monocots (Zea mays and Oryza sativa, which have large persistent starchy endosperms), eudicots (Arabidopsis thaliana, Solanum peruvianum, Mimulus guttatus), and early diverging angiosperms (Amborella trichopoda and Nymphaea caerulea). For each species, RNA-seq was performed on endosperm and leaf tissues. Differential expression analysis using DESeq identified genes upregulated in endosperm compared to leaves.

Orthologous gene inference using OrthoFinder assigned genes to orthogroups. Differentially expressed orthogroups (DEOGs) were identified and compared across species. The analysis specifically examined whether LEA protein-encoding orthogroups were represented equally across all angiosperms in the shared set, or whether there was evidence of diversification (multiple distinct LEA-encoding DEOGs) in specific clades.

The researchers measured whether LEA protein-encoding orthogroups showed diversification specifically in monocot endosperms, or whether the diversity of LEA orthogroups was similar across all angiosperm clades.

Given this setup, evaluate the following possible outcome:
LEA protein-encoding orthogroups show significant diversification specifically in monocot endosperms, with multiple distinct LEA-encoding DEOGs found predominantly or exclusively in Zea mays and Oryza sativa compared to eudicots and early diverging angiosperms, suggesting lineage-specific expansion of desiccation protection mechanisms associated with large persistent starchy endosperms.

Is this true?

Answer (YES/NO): YES